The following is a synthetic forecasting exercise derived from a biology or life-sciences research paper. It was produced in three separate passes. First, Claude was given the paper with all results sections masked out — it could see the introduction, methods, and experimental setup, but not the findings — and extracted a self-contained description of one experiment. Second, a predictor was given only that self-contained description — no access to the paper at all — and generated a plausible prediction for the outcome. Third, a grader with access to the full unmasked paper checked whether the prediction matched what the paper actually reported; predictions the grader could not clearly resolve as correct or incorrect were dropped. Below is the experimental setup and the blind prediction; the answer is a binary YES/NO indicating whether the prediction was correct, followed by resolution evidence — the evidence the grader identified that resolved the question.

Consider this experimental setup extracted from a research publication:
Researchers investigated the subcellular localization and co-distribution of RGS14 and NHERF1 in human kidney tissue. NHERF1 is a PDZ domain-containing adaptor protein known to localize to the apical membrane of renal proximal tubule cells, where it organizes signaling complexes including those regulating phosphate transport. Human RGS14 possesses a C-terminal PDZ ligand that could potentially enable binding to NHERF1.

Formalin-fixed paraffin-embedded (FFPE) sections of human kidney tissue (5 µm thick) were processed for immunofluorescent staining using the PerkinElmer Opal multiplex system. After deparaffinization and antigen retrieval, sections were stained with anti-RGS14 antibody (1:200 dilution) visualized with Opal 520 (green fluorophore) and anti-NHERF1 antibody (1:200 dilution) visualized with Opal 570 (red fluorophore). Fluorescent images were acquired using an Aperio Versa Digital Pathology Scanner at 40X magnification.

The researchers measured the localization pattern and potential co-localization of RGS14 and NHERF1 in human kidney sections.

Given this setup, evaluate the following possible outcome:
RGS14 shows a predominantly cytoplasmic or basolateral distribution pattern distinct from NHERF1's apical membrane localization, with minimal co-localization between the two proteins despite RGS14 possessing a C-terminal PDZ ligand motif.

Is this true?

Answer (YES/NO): NO